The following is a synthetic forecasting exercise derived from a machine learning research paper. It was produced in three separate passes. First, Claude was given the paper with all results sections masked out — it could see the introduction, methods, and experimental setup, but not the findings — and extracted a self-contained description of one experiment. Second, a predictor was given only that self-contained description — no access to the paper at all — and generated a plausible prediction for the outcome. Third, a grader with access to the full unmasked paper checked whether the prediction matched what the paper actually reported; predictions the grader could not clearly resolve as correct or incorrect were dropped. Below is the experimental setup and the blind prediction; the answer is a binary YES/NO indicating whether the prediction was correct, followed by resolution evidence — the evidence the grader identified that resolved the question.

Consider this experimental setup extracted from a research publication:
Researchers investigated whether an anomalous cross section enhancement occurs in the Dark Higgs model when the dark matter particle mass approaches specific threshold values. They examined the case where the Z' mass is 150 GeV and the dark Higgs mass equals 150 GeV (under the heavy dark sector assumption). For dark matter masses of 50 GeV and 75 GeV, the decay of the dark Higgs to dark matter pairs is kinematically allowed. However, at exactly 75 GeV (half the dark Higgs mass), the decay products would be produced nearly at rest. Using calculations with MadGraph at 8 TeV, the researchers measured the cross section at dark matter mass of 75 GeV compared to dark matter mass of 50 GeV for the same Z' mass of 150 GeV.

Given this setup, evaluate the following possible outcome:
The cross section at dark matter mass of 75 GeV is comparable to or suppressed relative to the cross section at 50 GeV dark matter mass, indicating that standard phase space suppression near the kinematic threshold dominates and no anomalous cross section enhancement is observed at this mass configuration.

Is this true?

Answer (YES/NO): NO